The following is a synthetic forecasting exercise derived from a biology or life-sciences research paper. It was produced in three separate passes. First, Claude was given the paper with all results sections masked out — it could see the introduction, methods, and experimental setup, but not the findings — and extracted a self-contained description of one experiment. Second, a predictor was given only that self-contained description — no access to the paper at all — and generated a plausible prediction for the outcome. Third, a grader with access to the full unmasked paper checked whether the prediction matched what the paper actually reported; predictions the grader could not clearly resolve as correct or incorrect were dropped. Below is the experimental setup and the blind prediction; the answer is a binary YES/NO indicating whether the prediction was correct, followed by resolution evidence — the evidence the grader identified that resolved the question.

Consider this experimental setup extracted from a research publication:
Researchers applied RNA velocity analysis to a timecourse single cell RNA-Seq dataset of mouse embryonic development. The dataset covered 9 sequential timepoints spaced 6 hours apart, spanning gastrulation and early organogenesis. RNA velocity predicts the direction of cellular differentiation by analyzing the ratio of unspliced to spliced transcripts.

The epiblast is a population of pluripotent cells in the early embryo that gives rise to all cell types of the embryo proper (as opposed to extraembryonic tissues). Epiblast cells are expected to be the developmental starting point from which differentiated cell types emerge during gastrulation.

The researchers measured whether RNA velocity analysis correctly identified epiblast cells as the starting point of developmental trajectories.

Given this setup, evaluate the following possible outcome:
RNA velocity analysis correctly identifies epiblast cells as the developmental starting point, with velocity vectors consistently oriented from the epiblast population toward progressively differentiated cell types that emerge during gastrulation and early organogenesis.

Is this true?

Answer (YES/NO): YES